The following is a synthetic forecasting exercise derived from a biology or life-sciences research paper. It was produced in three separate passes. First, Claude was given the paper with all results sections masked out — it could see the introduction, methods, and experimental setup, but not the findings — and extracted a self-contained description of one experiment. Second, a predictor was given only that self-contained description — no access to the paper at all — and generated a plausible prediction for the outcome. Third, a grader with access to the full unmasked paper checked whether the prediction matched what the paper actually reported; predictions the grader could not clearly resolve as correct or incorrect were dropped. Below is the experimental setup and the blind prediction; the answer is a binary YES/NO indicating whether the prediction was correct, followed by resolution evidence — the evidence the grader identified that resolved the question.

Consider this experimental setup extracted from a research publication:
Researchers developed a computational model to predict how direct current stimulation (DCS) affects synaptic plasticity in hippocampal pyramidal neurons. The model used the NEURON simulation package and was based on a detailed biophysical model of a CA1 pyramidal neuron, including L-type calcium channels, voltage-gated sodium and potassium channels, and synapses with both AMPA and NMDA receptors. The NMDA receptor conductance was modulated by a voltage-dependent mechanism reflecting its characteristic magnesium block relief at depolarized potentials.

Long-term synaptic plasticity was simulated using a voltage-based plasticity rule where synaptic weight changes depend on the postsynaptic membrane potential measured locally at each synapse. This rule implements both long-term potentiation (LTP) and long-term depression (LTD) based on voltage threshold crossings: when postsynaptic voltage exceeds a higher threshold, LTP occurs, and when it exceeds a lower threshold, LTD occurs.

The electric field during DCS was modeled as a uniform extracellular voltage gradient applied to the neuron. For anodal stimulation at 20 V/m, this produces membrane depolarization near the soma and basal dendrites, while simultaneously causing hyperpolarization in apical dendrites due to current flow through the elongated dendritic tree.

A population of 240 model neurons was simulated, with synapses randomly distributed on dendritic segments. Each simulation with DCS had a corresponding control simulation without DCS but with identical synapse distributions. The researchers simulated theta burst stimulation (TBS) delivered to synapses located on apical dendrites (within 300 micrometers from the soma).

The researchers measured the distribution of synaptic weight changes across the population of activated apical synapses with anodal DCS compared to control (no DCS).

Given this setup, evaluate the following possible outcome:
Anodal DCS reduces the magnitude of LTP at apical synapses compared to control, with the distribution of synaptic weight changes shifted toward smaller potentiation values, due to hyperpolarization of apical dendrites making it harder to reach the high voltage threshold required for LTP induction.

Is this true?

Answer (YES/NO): NO